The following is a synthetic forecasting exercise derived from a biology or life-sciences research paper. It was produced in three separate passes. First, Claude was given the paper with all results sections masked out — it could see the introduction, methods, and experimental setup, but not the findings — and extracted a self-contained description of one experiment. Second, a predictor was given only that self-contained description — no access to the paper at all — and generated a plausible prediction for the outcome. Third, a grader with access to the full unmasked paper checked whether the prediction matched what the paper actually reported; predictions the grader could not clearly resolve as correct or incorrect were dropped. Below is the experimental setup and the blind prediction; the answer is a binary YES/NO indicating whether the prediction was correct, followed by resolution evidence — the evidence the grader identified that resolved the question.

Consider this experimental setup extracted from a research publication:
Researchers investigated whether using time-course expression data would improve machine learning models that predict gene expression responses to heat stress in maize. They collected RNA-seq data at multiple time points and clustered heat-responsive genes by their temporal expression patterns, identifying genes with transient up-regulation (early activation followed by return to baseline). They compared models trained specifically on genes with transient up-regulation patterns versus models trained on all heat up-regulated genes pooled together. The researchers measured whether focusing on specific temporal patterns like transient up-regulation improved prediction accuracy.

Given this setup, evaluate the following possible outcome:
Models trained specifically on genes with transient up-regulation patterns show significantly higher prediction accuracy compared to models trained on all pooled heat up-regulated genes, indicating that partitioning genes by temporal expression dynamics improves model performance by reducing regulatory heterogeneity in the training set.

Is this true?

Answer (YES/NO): YES